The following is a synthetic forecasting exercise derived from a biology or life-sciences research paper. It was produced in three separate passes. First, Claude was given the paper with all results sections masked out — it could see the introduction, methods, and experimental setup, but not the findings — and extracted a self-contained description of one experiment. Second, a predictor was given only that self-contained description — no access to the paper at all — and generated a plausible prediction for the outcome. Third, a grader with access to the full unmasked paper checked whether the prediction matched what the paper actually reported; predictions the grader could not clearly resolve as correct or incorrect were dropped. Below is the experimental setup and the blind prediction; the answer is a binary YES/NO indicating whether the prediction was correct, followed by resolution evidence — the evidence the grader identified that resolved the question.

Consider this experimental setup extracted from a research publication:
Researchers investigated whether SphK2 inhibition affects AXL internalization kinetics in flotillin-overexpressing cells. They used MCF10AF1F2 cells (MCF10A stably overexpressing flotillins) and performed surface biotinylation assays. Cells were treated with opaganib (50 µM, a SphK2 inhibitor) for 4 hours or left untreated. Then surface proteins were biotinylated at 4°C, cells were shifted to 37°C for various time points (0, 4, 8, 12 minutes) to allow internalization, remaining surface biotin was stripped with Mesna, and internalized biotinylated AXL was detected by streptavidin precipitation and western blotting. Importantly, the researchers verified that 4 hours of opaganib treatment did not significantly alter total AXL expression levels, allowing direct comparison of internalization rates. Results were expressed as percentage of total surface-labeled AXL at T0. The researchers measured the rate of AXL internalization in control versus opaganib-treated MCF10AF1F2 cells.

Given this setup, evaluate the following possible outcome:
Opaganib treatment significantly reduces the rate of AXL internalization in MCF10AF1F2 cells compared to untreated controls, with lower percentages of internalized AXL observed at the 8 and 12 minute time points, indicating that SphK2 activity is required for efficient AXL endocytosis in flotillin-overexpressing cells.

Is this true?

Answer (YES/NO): YES